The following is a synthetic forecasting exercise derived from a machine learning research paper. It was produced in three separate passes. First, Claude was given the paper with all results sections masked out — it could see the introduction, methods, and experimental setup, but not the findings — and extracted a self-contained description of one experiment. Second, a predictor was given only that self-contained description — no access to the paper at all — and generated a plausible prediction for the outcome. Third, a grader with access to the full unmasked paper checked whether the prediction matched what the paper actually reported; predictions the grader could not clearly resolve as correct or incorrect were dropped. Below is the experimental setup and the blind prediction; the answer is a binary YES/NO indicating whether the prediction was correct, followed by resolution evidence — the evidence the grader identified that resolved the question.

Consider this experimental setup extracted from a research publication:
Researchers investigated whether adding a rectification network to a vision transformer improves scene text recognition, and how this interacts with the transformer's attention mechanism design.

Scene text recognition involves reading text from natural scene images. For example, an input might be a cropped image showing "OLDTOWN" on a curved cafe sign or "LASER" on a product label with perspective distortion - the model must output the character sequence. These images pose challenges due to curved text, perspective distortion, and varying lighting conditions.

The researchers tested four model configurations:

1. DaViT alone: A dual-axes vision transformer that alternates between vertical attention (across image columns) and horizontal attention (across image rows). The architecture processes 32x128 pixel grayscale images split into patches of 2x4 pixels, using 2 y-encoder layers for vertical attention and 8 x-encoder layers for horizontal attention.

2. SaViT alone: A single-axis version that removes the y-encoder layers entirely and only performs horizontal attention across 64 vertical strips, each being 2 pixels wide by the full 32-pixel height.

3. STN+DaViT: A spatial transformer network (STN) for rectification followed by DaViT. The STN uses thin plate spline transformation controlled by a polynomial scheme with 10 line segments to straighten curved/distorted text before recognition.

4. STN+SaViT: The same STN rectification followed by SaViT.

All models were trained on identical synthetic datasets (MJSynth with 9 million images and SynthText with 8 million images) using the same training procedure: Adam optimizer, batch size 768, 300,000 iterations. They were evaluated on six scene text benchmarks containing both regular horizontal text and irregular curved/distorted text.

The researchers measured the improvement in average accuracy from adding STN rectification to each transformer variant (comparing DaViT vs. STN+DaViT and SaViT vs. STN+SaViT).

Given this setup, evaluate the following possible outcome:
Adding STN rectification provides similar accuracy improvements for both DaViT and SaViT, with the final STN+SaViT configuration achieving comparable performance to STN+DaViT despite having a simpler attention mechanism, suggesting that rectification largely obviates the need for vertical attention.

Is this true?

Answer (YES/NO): NO